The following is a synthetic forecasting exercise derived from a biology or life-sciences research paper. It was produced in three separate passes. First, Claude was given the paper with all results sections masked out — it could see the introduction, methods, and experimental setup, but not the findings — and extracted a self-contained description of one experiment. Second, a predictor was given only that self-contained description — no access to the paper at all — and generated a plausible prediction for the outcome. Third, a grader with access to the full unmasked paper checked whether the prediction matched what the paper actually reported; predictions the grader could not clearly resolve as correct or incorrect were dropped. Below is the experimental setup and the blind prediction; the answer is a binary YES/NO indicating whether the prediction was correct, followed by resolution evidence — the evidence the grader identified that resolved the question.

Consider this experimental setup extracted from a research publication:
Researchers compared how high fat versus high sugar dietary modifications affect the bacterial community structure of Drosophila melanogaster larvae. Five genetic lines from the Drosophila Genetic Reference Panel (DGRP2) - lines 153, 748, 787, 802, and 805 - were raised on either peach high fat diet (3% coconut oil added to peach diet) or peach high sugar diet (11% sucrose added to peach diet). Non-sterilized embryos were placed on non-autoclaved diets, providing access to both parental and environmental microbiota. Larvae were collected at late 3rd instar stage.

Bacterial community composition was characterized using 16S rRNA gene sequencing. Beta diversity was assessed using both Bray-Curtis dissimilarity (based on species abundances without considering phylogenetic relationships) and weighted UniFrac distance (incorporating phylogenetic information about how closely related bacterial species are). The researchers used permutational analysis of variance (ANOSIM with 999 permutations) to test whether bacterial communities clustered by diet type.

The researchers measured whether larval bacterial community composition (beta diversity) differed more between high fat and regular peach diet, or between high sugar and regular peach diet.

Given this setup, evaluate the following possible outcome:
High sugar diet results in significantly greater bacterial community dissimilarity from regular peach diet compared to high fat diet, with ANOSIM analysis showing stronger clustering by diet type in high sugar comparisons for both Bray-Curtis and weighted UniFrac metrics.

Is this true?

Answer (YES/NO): NO